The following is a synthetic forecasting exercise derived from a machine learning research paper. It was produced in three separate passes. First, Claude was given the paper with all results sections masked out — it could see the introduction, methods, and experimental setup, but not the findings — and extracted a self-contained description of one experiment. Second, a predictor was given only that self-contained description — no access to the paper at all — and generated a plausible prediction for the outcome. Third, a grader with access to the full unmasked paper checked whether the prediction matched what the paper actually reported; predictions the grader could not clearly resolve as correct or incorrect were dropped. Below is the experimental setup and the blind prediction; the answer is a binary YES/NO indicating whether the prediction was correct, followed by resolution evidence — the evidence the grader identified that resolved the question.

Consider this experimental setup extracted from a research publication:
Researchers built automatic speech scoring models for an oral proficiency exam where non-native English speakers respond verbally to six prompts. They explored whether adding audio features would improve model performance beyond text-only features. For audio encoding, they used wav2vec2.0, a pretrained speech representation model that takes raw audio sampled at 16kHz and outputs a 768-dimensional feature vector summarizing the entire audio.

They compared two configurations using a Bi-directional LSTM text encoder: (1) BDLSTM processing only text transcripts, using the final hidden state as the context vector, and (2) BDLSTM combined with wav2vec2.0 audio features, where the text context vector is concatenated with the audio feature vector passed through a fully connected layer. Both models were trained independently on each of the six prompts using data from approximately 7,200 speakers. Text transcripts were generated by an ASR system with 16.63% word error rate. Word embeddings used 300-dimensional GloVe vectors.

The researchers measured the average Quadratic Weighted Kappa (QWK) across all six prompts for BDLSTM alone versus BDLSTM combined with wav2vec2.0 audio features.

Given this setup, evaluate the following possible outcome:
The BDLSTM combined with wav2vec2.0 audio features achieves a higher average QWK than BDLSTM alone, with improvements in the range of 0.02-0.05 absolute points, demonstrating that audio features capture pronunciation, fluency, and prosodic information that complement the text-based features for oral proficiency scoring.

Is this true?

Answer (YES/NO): YES